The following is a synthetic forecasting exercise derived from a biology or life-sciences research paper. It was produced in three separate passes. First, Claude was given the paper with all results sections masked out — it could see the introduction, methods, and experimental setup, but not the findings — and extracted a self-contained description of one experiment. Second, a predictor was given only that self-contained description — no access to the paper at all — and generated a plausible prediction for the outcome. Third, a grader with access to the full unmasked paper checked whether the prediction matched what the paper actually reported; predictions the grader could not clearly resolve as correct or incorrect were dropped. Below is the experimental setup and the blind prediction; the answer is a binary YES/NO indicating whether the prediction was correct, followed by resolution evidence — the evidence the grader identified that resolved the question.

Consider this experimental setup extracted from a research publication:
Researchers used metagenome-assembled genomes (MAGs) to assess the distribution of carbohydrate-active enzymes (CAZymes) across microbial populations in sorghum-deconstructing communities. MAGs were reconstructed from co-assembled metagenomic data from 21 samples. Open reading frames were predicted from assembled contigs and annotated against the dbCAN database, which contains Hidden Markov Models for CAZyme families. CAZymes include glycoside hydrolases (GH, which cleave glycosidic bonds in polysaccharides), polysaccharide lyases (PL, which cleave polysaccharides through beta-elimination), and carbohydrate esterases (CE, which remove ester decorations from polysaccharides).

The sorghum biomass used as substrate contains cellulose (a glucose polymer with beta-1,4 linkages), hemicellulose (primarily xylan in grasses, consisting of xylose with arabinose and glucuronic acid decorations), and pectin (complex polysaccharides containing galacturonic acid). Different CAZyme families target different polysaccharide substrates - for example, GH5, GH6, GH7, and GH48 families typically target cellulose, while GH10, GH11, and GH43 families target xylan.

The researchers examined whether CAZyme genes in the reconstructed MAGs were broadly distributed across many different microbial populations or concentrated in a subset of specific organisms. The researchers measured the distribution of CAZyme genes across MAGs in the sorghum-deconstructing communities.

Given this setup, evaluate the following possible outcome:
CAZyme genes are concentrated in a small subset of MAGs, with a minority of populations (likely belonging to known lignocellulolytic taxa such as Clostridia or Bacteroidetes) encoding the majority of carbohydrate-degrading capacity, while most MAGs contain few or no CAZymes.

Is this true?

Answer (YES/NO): NO